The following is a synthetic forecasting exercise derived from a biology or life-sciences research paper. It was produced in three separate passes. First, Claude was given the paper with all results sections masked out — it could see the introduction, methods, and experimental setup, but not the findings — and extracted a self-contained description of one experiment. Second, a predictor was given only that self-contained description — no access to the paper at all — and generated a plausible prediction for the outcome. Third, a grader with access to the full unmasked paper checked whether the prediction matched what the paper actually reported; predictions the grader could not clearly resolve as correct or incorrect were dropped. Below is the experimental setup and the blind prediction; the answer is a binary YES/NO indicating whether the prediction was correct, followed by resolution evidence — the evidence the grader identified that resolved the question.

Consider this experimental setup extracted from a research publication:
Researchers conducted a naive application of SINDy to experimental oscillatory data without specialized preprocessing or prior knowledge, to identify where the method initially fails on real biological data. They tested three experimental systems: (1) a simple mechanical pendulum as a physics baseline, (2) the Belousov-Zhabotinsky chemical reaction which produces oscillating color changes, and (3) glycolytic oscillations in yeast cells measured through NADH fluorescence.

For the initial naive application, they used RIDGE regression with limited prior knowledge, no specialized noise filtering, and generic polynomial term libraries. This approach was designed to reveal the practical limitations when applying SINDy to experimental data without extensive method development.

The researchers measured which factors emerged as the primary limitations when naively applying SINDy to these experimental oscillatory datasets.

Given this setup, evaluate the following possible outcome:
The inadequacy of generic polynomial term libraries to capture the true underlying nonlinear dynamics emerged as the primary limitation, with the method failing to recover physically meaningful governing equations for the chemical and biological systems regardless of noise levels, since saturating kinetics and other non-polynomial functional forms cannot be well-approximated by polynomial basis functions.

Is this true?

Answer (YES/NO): NO